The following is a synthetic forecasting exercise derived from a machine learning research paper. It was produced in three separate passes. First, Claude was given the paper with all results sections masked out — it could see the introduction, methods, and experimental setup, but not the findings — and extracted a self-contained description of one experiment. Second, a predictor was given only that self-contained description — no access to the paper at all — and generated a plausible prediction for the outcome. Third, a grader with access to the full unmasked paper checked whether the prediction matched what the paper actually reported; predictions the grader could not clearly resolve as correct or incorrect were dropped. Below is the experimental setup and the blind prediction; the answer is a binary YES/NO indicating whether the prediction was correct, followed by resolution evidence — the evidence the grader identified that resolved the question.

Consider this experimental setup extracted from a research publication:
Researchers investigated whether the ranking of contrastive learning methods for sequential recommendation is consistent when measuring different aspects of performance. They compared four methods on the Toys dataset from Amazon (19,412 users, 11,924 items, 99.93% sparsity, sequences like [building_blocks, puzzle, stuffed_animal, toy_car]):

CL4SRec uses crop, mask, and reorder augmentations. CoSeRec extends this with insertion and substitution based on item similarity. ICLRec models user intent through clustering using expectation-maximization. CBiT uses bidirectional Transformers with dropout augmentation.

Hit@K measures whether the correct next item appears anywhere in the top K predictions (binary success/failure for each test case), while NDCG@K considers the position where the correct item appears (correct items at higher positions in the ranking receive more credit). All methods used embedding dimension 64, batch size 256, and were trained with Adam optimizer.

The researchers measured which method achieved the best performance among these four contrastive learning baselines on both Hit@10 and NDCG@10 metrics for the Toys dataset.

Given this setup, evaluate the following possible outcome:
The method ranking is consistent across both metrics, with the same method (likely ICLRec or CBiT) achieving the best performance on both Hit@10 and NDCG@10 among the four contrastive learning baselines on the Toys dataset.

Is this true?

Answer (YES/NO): NO